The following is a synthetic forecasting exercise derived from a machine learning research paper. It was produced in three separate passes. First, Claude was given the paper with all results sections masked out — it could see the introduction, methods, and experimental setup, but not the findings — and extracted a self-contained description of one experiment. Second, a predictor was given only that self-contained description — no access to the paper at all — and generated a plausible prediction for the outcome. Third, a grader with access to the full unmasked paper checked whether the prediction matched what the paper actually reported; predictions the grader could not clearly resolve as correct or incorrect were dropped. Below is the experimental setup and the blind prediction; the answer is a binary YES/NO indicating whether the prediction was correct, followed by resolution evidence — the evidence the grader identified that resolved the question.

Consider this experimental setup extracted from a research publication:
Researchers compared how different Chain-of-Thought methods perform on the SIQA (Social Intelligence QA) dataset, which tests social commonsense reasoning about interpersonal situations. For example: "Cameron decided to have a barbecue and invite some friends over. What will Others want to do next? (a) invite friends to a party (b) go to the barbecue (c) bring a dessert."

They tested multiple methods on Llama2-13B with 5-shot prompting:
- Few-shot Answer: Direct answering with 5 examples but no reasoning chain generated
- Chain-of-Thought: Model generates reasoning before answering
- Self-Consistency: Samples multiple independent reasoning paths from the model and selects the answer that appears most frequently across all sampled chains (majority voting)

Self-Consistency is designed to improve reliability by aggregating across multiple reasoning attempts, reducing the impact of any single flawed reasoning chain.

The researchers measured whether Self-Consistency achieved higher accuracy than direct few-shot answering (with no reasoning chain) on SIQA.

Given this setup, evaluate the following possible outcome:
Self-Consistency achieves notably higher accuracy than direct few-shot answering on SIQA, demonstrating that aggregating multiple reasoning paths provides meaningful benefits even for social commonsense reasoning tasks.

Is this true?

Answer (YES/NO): NO